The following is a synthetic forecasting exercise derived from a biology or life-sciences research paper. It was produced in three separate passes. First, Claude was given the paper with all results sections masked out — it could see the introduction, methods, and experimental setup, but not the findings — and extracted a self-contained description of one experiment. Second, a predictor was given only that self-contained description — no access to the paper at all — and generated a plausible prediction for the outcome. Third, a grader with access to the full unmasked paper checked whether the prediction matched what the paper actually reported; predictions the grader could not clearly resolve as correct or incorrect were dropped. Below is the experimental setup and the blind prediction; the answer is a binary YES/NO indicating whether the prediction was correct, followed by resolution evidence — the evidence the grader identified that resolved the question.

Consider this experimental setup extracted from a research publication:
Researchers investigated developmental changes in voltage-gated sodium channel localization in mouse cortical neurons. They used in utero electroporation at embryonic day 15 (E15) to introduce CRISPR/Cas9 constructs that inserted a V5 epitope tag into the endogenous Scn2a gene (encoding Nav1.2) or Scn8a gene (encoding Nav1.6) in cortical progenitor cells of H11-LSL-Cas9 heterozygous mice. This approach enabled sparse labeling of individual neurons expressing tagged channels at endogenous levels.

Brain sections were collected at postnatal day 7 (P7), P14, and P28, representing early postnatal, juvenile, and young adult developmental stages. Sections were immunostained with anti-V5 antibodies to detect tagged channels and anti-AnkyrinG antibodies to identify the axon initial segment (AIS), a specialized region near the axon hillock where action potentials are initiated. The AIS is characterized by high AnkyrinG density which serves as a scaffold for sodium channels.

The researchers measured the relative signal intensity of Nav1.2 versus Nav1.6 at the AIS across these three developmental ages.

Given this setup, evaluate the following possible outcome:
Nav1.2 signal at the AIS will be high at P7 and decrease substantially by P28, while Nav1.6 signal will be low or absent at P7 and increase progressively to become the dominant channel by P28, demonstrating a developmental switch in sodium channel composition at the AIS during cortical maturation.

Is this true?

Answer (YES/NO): NO